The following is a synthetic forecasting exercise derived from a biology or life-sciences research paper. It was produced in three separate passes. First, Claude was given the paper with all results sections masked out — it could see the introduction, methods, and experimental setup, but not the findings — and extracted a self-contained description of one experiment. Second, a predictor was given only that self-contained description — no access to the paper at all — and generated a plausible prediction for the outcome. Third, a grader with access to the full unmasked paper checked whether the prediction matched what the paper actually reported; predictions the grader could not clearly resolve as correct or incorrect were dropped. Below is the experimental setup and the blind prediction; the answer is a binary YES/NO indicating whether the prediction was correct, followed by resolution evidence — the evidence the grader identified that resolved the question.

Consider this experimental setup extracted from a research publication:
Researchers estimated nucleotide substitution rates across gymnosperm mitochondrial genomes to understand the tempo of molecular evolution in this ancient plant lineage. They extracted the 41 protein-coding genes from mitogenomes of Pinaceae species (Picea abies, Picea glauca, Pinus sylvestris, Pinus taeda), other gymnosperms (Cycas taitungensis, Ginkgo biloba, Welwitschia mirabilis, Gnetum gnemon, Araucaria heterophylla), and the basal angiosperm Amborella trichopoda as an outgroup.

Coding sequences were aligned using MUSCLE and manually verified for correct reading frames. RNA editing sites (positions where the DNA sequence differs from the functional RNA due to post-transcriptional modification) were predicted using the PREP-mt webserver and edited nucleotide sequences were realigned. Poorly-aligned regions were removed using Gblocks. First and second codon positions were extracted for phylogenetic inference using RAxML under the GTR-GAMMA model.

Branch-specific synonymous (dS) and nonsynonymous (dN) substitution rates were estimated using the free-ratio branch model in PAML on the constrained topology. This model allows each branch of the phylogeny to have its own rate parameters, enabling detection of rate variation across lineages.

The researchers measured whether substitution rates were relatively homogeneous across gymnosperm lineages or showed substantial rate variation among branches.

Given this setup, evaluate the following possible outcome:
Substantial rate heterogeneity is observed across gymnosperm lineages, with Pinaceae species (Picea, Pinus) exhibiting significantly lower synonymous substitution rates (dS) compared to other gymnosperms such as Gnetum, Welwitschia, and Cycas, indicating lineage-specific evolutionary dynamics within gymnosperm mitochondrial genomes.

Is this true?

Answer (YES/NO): NO